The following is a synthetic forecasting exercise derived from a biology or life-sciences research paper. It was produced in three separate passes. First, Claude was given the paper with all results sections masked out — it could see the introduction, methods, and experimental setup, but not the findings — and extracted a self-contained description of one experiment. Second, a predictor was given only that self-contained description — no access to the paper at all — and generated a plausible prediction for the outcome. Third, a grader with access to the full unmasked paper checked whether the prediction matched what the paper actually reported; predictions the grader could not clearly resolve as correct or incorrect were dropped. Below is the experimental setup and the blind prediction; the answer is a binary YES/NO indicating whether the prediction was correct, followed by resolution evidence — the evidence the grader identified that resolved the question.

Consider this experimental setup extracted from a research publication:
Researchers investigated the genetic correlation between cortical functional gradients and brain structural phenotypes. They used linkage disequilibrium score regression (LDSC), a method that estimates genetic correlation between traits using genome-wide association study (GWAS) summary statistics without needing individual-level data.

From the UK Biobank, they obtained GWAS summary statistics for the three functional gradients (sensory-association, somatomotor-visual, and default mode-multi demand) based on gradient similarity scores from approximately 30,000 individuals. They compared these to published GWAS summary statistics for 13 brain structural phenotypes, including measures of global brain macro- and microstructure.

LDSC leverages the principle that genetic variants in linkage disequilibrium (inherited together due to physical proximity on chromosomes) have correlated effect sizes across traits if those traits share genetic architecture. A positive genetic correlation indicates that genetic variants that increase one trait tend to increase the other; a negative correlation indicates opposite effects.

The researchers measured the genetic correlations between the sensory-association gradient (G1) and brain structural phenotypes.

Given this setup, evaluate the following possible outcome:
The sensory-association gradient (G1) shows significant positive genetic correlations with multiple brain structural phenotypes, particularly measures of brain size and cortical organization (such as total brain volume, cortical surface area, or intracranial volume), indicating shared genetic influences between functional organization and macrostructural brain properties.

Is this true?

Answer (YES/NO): NO